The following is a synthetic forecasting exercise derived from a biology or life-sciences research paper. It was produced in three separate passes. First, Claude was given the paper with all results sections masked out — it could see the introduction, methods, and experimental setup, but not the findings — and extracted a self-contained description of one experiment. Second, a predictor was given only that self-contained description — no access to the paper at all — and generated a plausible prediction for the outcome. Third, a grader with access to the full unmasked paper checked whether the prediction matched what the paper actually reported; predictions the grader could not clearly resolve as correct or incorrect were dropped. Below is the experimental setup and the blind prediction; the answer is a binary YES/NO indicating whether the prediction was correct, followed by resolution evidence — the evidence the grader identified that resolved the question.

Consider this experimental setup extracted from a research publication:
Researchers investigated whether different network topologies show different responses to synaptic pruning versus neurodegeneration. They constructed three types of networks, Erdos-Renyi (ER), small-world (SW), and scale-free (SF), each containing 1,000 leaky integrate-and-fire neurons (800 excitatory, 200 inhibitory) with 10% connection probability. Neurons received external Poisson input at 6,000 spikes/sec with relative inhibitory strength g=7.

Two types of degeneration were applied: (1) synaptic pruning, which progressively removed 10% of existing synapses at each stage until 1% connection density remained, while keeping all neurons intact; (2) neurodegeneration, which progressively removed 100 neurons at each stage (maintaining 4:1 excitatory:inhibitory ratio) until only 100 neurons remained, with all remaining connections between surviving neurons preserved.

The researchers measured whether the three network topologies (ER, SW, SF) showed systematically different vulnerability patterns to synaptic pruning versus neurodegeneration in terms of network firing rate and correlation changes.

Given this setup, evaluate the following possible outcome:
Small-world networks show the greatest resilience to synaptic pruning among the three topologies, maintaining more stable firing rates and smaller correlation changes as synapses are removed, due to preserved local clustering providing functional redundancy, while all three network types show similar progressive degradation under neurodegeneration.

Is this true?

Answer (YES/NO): NO